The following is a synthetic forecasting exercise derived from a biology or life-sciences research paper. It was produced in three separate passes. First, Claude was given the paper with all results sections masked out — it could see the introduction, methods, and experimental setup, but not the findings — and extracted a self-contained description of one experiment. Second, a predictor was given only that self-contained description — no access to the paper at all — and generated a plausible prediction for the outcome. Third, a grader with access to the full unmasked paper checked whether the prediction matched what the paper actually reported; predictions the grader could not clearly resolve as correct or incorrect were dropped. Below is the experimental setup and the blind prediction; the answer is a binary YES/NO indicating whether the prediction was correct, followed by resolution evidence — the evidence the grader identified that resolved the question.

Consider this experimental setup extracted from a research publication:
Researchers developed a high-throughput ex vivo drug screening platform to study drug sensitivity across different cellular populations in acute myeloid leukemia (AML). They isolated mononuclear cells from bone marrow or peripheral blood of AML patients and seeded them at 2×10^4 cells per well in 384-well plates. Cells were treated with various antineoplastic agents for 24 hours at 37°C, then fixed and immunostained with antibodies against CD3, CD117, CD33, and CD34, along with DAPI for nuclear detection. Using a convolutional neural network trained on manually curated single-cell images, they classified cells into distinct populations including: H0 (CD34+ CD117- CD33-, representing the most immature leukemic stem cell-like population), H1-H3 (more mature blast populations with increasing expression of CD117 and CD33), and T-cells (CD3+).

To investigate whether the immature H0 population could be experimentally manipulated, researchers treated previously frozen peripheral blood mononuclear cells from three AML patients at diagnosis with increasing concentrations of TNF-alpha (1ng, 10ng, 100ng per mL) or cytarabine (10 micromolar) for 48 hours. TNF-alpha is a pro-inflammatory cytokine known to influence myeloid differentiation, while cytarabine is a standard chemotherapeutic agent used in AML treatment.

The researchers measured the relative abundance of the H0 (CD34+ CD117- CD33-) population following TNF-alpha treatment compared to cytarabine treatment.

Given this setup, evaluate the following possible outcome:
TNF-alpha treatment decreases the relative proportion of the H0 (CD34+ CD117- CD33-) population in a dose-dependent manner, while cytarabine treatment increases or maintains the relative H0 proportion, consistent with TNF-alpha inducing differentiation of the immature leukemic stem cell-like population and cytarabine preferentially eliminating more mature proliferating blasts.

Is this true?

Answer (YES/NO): NO